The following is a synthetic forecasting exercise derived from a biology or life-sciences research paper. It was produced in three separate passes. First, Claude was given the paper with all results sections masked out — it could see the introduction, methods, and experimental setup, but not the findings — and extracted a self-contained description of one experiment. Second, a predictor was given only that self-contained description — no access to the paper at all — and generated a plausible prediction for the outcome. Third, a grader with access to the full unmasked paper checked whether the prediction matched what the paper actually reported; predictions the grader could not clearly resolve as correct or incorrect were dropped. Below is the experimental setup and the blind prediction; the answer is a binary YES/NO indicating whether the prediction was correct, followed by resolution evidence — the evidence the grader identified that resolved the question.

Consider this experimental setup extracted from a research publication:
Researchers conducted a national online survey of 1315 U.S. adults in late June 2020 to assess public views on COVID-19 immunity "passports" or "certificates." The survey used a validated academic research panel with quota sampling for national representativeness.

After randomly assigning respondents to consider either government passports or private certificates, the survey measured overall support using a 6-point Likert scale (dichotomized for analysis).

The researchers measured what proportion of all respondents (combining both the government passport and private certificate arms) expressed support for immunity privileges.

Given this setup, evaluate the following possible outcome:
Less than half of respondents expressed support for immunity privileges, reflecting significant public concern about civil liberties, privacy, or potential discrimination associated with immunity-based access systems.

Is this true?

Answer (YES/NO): YES